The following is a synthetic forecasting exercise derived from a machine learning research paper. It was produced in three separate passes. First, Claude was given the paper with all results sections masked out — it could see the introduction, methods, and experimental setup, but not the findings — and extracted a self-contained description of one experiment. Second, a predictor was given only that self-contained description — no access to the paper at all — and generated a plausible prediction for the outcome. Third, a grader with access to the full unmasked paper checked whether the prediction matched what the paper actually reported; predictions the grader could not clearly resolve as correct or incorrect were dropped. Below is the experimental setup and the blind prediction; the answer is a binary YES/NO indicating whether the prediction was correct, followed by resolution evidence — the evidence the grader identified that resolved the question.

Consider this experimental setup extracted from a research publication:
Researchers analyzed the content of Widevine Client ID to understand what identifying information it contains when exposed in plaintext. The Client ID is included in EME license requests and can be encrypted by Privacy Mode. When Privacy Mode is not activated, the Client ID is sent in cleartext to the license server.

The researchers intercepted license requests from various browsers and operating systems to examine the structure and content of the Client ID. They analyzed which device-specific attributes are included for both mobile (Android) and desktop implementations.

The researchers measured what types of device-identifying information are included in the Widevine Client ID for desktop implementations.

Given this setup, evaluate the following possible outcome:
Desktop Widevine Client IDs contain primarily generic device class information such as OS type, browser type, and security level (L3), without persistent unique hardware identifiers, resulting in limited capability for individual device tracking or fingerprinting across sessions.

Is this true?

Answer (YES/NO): YES